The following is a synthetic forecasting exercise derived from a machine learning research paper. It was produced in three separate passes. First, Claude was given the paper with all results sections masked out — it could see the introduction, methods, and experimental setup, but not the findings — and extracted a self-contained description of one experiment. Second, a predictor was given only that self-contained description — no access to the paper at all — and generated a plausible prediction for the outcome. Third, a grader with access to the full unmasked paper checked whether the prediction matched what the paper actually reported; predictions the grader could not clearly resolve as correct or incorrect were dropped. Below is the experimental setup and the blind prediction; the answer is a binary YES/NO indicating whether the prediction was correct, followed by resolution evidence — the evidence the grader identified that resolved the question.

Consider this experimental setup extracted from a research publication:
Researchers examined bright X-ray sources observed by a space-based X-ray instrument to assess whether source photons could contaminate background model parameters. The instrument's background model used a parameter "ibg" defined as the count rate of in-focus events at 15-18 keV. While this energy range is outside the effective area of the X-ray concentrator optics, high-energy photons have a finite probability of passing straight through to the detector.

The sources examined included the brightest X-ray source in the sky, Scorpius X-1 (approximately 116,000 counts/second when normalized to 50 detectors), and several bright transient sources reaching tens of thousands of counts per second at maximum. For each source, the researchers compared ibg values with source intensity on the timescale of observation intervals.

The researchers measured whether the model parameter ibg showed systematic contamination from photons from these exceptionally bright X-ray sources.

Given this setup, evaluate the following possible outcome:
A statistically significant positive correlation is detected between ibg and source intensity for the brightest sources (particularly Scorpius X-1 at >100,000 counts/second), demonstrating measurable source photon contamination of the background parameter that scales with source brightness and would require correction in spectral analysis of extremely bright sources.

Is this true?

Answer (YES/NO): NO